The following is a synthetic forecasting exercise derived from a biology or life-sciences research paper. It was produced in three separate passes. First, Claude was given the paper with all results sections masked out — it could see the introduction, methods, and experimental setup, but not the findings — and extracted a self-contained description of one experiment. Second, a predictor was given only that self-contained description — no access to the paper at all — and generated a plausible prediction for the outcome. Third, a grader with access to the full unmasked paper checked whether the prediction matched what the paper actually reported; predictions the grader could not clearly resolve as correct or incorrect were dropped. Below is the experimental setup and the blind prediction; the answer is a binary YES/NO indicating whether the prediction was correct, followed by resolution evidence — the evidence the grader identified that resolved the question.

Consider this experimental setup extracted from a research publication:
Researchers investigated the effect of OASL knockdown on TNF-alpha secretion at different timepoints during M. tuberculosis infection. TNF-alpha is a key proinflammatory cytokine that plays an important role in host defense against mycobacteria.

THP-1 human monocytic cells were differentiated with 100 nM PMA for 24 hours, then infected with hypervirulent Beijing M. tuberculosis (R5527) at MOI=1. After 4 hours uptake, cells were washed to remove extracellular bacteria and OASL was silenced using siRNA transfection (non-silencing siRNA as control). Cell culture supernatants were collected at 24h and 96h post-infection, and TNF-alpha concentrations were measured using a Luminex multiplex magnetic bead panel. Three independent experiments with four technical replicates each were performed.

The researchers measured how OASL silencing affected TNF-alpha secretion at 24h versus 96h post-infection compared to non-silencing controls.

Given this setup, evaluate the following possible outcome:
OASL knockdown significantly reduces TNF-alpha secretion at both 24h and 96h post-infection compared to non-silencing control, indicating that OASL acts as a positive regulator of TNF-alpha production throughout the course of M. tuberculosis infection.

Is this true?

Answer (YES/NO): YES